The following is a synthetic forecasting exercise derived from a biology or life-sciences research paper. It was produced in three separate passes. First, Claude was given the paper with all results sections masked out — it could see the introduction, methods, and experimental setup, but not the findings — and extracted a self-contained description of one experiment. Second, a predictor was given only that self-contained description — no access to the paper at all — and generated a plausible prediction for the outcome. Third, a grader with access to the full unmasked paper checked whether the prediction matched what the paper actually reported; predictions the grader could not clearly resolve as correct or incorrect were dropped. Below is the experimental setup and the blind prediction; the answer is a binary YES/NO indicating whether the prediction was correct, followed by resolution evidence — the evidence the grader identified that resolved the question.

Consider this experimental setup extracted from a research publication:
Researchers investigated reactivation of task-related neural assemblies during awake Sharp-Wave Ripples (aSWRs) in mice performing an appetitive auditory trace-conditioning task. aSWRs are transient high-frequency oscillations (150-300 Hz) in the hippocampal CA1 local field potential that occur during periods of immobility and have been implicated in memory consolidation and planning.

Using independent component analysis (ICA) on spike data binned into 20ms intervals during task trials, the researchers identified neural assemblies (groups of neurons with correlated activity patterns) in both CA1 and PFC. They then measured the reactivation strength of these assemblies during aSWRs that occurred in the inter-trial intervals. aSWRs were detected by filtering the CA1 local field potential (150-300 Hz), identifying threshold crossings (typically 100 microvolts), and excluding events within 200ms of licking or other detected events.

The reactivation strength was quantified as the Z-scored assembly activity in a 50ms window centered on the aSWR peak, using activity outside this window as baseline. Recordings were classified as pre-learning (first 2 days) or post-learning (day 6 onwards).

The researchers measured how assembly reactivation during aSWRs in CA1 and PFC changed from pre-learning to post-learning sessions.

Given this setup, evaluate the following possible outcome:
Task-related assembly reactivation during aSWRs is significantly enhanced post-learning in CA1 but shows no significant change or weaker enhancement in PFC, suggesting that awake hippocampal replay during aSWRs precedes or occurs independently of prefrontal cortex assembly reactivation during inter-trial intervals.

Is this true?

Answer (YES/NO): NO